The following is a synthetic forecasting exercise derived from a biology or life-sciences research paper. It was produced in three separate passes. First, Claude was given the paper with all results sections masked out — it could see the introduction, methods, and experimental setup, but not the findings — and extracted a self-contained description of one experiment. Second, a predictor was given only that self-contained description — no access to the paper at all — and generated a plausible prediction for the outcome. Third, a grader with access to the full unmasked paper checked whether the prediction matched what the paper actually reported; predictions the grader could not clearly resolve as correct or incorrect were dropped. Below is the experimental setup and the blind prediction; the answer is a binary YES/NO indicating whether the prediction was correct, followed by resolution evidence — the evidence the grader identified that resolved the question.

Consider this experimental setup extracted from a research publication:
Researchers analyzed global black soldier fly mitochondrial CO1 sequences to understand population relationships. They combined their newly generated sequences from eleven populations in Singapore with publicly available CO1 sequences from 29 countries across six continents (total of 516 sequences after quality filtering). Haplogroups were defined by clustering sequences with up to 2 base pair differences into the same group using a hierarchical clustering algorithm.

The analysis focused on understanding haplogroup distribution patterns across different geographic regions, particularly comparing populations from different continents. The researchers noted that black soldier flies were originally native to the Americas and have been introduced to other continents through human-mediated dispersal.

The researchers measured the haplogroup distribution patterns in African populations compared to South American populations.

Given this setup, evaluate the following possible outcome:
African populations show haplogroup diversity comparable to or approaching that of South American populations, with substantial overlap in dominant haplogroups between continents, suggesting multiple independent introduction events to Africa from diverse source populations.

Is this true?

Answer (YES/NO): NO